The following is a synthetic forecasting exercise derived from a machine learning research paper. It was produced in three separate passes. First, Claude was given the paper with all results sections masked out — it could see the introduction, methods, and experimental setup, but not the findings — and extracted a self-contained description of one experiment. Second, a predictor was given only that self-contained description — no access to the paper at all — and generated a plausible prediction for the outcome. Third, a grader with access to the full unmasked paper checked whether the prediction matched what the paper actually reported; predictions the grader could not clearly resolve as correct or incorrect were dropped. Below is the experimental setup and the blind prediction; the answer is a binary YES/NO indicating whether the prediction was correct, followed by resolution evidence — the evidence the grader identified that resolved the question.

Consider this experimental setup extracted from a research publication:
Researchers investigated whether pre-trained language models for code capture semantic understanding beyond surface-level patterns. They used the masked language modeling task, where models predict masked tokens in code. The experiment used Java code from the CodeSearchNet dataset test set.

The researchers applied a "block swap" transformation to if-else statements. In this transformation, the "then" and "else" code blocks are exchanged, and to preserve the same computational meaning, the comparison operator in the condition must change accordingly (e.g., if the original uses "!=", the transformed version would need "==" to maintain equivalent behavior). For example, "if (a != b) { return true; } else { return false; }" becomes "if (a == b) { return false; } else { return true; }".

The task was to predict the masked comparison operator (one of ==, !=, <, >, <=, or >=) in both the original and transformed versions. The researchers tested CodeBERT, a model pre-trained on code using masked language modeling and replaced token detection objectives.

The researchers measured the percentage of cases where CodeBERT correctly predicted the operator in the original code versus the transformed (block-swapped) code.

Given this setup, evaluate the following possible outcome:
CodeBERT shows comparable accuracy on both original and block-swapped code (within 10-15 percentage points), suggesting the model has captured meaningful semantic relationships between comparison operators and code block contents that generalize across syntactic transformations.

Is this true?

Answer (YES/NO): NO